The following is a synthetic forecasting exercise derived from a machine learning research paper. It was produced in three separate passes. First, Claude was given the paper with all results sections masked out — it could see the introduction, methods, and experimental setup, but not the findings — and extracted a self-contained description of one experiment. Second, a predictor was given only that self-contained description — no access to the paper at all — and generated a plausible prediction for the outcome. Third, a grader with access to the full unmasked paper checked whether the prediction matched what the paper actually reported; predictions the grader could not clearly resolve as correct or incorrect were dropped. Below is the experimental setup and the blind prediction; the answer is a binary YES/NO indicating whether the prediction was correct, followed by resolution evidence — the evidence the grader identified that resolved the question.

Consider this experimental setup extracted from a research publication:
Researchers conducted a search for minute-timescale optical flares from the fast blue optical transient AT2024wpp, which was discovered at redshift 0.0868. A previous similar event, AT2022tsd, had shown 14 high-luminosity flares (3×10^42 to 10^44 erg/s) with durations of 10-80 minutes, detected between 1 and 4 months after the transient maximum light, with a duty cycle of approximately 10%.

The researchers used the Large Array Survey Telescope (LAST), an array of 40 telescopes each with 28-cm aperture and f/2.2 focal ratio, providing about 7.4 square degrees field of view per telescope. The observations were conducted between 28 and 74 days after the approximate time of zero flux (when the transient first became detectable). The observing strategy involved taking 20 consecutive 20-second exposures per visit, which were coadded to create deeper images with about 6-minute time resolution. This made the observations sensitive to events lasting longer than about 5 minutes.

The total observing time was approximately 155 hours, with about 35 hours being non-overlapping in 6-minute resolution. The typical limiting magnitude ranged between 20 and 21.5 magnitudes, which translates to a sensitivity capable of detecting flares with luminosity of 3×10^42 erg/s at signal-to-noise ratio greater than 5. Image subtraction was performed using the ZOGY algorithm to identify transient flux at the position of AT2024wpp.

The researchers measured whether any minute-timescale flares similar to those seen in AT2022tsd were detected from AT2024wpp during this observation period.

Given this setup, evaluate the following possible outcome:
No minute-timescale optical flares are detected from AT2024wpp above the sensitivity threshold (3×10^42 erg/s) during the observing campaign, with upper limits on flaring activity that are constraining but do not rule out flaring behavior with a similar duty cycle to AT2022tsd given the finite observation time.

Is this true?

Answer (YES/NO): NO